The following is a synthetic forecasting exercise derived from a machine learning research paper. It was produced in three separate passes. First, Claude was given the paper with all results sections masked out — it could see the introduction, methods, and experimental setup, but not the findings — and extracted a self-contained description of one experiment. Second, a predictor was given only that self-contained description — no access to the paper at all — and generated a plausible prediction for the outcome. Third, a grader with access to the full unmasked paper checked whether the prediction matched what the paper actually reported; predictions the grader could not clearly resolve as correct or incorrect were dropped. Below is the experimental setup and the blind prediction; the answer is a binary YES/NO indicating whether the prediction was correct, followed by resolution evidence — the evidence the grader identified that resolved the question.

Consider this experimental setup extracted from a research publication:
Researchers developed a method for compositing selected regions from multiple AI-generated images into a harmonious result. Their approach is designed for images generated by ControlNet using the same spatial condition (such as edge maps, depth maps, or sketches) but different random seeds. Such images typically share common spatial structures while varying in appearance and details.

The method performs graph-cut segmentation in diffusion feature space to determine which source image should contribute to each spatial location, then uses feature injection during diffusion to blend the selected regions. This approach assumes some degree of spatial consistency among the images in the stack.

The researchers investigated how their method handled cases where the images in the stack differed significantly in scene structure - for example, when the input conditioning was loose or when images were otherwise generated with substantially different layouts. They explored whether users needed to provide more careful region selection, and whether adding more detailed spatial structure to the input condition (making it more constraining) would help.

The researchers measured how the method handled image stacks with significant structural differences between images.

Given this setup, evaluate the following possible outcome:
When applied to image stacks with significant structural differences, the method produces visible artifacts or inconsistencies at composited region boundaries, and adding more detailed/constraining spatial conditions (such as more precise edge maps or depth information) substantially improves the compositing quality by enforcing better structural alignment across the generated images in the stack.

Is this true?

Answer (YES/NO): YES